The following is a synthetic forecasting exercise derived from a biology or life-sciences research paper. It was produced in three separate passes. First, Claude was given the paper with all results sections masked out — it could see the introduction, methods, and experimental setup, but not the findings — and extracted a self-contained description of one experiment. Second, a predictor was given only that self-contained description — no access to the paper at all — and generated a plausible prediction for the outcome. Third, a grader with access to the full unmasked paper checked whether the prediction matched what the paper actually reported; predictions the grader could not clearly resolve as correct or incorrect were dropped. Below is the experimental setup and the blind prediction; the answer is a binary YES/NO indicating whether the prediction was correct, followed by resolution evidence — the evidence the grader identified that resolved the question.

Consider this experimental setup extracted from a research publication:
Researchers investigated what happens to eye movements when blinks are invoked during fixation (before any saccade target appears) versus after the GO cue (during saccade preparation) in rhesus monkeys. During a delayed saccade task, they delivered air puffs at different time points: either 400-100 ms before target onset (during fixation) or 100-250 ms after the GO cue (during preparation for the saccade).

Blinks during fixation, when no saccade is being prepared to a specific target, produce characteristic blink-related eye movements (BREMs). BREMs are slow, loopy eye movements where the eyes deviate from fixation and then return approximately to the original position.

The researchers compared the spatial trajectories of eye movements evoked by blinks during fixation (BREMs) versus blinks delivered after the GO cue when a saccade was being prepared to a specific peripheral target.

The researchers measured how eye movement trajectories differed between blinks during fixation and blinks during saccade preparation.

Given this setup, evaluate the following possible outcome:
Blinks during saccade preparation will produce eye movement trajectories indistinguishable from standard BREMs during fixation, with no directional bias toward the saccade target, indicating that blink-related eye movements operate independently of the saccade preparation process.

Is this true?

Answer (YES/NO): NO